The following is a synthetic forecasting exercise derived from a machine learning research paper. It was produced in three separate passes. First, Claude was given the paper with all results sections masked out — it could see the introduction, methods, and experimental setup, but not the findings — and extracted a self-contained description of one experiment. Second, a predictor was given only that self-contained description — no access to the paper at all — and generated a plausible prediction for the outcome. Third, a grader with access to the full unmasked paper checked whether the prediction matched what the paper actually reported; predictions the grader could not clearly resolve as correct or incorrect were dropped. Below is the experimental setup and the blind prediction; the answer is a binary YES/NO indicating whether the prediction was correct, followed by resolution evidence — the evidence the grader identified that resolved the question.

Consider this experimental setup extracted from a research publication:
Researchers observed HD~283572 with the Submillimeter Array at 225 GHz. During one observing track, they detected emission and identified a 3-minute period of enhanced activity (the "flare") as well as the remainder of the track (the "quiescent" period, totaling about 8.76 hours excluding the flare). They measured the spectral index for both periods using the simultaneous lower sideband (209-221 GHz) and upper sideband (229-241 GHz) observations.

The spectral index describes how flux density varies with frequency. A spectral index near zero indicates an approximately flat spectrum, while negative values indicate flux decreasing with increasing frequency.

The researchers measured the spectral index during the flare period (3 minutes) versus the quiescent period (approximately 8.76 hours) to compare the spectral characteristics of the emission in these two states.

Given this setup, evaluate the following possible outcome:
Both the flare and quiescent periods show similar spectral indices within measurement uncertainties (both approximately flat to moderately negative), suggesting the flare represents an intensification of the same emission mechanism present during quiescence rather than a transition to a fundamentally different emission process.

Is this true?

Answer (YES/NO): NO